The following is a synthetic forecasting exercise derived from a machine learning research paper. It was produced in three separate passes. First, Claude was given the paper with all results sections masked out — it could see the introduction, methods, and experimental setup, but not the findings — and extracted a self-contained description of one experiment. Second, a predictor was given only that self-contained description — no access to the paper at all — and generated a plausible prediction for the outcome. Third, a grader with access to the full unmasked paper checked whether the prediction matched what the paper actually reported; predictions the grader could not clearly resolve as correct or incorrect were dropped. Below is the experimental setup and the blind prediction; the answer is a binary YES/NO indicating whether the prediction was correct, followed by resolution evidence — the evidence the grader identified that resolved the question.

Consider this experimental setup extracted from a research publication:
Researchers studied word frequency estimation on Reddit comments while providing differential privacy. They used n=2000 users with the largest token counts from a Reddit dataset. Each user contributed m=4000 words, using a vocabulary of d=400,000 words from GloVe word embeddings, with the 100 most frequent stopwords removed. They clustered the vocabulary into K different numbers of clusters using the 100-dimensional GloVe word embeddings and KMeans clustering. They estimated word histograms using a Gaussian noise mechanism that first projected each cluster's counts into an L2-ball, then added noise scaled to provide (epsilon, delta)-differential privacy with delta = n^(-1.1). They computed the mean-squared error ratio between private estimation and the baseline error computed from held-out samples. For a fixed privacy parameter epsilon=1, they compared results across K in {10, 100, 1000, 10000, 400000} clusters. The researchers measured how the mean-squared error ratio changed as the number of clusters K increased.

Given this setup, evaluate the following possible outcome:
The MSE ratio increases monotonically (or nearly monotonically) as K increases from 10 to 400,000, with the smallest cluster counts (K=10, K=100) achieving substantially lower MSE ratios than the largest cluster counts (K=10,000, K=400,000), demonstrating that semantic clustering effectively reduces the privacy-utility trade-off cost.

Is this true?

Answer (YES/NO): NO